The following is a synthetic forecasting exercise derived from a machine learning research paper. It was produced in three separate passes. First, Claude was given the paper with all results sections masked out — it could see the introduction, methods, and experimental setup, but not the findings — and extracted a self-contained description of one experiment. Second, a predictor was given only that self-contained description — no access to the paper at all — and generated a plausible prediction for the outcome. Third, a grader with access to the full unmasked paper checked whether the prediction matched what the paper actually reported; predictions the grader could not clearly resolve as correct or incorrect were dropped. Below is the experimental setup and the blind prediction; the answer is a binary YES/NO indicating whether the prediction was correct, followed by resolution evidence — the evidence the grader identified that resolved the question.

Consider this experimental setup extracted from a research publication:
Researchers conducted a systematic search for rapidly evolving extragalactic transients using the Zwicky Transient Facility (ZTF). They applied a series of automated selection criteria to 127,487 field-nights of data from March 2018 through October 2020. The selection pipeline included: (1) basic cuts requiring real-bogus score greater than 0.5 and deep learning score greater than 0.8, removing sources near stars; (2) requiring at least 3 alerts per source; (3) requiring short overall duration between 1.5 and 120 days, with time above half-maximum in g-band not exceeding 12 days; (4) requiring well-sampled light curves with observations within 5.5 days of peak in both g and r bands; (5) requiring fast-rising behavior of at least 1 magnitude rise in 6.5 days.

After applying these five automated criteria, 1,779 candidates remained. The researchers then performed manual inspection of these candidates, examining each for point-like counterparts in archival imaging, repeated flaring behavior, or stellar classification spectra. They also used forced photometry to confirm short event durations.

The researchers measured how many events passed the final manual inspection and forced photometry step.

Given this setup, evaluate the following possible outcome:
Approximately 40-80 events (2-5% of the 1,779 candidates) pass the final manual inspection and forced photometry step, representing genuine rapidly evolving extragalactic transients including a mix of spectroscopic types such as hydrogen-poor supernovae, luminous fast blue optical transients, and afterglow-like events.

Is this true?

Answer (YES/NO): YES